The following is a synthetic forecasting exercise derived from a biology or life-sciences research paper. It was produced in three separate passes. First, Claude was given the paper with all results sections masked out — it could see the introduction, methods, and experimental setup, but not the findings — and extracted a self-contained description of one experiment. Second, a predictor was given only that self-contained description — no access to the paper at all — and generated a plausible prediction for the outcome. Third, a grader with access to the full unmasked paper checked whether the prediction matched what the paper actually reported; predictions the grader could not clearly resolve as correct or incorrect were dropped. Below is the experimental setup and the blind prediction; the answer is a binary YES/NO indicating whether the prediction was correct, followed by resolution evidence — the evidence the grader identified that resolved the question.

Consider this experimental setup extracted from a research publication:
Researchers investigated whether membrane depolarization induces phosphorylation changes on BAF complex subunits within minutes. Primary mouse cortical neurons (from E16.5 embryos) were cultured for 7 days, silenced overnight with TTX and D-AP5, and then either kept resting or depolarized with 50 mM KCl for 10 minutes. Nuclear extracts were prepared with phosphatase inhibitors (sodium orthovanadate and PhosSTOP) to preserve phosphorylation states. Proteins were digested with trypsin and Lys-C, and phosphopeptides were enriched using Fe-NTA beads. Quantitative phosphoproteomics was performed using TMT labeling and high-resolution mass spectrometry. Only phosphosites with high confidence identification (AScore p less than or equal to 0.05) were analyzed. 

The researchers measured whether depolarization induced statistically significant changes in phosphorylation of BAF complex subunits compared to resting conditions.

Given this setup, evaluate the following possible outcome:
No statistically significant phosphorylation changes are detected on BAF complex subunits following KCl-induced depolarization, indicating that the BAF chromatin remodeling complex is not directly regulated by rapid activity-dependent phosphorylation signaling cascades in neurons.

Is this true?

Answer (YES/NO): NO